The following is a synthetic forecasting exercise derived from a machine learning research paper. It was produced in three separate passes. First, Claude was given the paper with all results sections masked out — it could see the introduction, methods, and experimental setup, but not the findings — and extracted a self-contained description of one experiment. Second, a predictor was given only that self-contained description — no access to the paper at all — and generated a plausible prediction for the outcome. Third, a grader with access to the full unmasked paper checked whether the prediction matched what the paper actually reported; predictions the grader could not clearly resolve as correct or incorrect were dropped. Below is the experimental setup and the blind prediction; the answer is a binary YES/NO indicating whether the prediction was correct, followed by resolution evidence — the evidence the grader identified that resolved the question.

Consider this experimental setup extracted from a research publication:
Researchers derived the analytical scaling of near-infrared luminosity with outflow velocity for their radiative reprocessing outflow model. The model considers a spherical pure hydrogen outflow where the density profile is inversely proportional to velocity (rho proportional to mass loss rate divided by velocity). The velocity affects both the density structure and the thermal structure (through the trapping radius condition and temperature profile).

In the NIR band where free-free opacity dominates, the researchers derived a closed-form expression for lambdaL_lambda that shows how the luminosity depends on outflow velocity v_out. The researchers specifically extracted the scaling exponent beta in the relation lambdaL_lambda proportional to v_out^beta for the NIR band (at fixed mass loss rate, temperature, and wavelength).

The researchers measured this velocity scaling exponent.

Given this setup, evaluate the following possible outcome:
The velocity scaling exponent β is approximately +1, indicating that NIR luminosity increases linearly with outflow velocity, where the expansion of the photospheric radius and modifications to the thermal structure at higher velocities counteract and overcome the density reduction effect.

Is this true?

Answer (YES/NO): NO